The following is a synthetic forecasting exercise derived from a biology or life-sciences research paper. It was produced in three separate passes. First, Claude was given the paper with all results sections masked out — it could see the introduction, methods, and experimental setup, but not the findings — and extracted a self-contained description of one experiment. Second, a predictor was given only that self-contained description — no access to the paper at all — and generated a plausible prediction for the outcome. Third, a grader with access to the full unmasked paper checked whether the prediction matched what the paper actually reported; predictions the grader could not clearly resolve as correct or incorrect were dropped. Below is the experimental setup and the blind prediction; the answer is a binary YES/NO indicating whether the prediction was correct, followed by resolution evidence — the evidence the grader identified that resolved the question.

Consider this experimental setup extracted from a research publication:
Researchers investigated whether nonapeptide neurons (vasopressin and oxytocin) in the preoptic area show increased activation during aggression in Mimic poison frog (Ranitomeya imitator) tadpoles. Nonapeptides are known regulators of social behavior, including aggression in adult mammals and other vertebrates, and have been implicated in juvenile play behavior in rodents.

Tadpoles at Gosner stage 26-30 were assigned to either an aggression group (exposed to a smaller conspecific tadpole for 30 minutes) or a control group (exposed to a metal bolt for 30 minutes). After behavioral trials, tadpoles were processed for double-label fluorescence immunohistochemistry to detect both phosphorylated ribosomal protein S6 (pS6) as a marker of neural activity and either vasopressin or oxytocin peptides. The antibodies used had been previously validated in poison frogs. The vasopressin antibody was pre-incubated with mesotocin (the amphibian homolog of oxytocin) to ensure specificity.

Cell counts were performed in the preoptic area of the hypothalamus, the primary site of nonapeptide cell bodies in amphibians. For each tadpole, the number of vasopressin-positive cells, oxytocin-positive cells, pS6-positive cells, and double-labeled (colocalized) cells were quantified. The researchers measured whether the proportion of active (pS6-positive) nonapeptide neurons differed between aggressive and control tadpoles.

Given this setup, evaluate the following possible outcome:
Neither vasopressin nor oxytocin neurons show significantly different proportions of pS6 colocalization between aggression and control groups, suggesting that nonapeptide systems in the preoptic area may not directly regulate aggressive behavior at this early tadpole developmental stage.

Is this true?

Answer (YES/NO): YES